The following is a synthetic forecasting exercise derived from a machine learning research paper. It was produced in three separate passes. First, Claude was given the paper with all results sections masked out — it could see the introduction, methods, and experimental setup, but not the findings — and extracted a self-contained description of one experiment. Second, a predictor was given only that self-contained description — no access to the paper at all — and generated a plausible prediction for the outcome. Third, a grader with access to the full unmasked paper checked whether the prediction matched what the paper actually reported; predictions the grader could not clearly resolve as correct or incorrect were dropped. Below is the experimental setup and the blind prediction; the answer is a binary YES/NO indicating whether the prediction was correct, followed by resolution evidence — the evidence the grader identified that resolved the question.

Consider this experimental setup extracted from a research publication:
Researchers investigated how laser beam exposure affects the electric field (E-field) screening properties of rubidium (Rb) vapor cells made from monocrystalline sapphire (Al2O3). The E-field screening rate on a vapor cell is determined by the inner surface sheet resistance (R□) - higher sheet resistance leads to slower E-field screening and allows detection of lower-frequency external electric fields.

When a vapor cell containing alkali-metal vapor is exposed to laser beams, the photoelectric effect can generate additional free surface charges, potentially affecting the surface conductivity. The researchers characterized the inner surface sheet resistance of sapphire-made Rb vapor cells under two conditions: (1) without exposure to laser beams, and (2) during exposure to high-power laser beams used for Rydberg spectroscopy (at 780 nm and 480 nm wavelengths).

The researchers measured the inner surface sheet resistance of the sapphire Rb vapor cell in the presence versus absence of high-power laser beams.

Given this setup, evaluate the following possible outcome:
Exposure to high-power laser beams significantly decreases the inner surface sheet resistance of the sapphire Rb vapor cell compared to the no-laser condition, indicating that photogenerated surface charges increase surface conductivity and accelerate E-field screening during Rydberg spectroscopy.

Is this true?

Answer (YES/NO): YES